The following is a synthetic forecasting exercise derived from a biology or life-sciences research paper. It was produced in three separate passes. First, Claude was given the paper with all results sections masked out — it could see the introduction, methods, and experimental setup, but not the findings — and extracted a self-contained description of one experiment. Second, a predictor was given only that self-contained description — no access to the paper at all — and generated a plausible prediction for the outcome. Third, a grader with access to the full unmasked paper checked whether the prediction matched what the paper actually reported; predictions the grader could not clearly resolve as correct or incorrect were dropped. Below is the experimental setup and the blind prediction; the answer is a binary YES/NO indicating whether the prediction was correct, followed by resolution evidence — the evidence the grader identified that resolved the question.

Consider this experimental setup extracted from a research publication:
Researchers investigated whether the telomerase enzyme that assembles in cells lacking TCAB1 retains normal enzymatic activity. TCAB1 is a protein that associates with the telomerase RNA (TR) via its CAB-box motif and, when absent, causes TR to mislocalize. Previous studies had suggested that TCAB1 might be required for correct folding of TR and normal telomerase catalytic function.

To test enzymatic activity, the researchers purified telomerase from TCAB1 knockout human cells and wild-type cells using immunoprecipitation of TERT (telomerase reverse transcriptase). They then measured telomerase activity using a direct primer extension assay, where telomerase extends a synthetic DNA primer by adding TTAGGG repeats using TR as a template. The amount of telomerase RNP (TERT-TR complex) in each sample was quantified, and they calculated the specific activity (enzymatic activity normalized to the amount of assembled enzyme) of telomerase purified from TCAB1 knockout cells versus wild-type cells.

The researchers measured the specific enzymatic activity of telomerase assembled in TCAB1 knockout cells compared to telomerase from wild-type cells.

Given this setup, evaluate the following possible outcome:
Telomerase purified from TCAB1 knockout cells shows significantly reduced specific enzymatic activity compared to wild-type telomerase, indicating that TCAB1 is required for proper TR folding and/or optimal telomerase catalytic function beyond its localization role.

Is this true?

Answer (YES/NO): NO